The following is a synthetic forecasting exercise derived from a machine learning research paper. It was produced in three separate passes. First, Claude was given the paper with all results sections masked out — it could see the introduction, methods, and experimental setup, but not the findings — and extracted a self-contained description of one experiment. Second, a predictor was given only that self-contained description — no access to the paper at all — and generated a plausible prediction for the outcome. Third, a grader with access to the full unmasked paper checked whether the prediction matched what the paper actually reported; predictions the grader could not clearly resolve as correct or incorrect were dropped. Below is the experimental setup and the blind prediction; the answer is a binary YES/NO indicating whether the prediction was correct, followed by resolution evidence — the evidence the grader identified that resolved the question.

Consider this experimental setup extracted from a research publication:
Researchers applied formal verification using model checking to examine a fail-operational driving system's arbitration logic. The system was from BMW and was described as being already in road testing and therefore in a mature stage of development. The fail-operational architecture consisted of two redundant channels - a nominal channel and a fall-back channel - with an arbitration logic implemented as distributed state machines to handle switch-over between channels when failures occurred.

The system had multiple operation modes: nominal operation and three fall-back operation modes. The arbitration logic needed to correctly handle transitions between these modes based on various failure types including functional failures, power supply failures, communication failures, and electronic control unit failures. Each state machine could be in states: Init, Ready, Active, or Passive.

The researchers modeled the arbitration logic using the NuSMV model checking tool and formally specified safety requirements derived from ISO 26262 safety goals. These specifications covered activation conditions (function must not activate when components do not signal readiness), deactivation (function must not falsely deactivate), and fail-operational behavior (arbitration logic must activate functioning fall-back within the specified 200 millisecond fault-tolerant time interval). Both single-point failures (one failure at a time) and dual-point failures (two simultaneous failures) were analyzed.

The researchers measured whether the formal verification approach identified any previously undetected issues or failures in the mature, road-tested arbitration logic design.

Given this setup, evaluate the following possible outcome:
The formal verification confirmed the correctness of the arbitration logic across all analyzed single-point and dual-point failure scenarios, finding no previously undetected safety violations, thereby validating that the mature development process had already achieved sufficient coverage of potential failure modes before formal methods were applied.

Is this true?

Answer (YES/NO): NO